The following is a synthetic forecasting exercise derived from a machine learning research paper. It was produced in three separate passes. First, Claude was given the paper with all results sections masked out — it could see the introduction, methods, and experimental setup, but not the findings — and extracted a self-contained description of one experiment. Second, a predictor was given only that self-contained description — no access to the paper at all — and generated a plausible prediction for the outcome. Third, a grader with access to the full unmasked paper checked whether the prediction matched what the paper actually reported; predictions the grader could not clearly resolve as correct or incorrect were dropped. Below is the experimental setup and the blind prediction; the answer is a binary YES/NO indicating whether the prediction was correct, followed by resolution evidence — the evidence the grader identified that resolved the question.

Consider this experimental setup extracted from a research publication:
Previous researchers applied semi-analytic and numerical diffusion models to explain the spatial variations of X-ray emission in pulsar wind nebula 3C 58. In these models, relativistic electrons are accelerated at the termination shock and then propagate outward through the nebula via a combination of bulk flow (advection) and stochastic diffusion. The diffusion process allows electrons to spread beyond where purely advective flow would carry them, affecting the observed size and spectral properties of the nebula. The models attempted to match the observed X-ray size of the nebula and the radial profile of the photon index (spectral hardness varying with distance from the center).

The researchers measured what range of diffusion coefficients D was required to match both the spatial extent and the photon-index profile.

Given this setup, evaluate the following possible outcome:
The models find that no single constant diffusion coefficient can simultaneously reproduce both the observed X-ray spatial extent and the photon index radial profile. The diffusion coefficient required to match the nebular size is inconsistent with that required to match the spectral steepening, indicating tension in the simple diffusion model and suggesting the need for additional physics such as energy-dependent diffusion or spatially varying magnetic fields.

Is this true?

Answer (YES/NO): NO